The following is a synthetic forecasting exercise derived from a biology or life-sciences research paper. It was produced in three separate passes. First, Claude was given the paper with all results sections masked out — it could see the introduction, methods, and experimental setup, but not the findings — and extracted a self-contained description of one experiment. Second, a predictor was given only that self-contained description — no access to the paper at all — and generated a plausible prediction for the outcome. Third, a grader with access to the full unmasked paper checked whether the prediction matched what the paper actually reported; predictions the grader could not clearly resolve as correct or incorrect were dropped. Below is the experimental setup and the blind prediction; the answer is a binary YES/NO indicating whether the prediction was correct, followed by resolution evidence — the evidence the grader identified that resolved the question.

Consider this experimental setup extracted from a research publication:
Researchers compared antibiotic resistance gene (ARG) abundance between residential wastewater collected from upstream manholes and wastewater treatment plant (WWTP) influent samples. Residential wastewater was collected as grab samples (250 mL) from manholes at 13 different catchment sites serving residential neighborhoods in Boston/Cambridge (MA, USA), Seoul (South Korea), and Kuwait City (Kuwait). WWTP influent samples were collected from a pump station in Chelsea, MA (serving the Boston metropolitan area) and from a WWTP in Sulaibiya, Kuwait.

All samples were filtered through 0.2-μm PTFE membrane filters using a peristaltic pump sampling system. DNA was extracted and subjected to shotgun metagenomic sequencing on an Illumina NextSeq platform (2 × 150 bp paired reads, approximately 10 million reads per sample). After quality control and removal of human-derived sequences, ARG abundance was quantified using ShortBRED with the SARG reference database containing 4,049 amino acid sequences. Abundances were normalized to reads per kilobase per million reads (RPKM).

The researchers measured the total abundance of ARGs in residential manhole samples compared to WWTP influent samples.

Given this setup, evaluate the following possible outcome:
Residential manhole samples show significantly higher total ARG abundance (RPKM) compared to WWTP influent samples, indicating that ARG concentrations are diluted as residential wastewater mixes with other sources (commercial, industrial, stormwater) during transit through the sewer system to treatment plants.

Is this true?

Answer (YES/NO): YES